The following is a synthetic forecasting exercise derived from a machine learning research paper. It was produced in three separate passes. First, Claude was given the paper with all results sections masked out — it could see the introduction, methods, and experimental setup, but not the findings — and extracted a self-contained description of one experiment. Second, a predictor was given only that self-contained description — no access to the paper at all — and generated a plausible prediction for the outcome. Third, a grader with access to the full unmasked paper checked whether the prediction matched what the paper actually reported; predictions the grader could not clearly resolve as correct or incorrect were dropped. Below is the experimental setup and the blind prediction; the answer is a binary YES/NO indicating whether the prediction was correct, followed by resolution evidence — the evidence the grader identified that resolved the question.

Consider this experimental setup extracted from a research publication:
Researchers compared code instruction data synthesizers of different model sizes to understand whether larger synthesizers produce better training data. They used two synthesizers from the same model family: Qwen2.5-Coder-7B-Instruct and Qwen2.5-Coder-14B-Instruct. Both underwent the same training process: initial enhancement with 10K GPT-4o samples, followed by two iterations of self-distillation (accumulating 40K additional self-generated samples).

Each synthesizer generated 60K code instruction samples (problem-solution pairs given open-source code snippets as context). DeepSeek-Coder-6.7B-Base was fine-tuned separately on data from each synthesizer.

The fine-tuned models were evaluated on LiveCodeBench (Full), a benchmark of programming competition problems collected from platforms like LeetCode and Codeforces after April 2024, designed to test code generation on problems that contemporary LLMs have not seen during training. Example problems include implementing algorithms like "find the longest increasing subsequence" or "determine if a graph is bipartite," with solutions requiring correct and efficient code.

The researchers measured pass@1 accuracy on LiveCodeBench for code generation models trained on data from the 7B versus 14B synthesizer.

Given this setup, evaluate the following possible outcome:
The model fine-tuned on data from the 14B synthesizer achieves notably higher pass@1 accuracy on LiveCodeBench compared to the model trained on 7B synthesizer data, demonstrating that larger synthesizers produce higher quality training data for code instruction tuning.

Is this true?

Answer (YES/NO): NO